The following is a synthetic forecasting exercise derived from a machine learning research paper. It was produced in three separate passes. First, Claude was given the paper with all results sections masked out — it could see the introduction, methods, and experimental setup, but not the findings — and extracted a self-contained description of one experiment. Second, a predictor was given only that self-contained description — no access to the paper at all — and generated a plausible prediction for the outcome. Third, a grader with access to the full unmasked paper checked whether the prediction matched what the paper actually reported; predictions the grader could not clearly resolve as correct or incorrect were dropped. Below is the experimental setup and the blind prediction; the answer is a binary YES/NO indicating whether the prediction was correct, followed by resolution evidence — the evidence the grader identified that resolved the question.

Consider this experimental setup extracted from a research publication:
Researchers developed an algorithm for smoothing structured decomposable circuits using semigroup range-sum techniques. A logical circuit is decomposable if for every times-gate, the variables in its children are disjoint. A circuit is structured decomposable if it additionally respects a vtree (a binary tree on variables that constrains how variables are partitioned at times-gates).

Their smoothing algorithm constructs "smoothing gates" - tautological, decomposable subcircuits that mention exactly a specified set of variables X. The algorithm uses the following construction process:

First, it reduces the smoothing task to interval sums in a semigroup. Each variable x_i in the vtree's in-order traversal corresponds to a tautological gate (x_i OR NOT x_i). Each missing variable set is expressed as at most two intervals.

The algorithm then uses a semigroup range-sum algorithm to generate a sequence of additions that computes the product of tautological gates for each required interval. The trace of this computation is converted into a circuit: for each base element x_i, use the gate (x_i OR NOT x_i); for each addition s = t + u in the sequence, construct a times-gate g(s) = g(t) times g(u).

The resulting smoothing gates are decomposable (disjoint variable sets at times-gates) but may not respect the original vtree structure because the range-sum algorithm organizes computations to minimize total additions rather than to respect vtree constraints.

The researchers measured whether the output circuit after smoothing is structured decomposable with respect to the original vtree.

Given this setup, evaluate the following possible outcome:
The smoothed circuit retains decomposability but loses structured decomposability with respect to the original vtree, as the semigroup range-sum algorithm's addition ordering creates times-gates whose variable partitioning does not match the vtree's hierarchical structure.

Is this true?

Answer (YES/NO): YES